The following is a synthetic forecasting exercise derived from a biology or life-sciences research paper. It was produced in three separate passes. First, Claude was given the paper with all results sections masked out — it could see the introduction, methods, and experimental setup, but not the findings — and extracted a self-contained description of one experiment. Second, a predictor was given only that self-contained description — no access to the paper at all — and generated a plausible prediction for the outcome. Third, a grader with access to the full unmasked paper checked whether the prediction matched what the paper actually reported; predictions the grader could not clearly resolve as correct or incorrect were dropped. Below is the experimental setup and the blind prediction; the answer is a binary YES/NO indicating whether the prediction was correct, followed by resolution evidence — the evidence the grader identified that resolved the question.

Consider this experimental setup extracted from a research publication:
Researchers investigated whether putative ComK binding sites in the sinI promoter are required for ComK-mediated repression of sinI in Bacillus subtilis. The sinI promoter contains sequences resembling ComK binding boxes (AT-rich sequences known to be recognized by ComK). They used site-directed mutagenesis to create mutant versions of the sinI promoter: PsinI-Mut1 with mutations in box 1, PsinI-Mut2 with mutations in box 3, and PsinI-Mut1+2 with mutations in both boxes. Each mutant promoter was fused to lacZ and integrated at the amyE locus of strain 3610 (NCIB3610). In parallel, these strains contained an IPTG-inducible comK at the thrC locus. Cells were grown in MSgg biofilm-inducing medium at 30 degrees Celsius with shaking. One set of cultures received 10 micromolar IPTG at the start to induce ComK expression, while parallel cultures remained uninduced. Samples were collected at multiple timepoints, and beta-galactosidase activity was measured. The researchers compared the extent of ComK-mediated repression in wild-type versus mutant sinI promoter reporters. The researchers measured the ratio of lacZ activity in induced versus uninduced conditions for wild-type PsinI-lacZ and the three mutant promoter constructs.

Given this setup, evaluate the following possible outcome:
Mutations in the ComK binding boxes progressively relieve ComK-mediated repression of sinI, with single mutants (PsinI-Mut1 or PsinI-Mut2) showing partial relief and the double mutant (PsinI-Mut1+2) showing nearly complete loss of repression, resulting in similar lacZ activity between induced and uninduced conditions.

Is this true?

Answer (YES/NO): NO